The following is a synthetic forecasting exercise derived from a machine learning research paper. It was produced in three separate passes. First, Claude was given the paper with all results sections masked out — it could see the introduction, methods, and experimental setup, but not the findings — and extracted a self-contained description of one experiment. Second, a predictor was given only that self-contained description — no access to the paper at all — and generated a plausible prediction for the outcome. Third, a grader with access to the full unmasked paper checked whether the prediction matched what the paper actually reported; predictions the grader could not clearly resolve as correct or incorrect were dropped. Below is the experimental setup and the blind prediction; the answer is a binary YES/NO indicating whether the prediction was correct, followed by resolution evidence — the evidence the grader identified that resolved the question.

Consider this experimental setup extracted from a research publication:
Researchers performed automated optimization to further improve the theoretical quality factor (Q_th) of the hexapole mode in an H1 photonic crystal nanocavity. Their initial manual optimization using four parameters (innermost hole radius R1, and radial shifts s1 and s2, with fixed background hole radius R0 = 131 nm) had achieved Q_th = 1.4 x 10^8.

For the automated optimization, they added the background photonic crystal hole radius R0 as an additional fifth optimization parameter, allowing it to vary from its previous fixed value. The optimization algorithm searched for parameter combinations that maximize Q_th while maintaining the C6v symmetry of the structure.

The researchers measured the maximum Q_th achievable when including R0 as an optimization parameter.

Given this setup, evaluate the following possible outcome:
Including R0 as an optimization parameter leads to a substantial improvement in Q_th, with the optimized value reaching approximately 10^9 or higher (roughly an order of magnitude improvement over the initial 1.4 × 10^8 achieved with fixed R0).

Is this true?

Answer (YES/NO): NO